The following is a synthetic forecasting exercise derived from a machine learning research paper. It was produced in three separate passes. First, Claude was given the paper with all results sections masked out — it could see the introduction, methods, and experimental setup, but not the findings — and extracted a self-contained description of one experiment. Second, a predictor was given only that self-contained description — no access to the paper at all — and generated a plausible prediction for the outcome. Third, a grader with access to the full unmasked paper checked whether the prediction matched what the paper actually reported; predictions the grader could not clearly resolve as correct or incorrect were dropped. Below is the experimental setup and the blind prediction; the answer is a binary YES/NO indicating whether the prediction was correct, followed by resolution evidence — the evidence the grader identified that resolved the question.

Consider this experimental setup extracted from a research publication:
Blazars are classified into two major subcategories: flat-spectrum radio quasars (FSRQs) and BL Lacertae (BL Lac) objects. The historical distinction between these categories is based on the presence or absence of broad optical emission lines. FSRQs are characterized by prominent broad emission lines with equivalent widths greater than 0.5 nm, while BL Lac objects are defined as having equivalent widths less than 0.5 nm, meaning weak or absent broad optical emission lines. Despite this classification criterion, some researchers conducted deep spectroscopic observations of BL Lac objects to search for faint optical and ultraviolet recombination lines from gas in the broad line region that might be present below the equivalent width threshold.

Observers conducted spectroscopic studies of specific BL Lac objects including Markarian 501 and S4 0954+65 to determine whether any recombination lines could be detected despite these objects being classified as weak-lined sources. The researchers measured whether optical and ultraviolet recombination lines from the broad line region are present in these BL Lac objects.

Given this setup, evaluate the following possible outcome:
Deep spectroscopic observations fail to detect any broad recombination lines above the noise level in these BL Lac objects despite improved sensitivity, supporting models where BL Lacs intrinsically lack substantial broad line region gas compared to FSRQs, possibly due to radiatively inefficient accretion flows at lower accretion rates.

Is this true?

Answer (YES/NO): NO